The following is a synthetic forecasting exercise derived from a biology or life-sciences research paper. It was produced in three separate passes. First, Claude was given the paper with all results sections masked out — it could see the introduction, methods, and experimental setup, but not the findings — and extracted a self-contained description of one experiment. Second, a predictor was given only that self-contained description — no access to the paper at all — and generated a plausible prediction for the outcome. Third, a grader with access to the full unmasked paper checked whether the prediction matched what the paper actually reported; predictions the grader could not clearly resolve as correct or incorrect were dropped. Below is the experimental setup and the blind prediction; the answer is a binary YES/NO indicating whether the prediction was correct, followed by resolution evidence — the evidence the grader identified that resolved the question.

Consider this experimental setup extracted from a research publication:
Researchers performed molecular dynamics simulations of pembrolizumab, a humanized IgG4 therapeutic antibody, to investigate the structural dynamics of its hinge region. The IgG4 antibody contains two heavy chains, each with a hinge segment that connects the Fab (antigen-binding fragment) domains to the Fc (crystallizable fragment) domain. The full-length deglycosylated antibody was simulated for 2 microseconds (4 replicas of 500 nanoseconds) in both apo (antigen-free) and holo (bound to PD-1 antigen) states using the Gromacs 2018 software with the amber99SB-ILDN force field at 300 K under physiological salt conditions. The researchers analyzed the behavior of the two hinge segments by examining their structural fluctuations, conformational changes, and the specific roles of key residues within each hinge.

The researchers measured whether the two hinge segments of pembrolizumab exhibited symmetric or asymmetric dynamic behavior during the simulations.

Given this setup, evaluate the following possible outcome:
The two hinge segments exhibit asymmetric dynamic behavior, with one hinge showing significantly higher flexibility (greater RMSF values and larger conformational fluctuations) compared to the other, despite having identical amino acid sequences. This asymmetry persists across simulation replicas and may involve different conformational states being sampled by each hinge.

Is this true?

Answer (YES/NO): YES